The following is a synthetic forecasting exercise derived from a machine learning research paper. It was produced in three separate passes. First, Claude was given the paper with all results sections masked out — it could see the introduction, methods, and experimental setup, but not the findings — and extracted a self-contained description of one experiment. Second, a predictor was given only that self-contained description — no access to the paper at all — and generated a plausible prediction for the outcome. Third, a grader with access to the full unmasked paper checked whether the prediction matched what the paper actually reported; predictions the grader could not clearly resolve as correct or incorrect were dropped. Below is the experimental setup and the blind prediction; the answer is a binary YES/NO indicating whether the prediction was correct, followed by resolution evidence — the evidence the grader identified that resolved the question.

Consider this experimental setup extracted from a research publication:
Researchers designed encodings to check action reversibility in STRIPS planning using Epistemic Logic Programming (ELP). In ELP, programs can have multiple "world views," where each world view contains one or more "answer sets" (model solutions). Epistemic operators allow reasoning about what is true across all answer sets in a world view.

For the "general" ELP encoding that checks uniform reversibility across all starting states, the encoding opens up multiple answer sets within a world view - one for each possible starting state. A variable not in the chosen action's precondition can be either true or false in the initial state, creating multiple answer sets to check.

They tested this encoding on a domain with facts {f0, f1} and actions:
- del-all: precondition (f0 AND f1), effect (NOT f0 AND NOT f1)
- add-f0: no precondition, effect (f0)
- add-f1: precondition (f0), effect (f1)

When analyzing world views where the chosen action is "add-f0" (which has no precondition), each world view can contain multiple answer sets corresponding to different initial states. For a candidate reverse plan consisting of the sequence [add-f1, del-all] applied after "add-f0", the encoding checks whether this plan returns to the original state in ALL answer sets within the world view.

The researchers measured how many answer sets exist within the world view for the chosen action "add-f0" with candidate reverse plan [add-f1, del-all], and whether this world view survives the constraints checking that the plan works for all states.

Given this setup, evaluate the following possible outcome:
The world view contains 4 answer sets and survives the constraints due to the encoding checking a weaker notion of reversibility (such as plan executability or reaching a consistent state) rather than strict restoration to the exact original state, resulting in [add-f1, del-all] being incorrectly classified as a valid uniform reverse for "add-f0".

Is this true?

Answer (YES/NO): NO